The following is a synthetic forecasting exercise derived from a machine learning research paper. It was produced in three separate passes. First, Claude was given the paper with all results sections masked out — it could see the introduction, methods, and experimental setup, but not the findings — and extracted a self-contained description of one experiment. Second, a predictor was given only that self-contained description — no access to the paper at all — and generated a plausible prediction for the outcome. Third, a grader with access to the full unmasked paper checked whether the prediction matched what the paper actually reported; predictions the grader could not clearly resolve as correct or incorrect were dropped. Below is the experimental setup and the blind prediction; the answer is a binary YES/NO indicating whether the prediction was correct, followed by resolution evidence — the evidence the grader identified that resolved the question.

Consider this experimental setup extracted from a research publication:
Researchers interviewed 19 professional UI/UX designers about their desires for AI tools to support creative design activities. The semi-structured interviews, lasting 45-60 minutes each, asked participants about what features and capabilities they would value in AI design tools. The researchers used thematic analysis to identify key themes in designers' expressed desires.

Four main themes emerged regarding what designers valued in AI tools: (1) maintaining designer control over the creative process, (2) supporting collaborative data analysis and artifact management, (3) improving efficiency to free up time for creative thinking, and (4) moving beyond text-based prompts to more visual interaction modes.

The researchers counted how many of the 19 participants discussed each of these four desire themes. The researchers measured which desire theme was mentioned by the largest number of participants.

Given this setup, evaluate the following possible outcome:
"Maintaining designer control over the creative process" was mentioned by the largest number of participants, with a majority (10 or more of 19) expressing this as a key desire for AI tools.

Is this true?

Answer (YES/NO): YES